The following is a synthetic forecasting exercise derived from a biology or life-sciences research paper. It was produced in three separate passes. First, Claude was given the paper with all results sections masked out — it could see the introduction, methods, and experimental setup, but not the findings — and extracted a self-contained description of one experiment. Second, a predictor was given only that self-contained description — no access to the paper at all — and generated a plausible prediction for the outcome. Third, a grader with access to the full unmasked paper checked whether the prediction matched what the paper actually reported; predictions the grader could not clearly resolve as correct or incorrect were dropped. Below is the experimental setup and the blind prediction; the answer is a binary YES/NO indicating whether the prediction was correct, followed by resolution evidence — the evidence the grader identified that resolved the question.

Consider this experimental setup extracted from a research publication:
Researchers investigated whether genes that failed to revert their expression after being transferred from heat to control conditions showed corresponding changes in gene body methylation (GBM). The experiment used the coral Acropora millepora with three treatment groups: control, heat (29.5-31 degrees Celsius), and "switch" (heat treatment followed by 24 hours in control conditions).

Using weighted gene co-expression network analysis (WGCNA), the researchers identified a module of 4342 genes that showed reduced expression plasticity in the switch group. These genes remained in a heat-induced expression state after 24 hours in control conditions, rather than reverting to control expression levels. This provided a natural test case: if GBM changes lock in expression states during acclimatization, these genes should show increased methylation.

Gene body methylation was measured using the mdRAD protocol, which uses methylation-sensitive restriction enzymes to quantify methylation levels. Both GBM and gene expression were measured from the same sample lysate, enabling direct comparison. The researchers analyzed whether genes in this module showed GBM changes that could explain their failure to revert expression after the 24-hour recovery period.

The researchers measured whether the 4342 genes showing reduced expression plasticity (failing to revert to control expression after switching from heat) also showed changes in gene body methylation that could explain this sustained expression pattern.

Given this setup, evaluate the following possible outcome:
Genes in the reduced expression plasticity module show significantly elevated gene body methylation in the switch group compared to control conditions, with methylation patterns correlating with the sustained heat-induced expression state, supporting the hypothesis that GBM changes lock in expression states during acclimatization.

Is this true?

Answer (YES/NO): NO